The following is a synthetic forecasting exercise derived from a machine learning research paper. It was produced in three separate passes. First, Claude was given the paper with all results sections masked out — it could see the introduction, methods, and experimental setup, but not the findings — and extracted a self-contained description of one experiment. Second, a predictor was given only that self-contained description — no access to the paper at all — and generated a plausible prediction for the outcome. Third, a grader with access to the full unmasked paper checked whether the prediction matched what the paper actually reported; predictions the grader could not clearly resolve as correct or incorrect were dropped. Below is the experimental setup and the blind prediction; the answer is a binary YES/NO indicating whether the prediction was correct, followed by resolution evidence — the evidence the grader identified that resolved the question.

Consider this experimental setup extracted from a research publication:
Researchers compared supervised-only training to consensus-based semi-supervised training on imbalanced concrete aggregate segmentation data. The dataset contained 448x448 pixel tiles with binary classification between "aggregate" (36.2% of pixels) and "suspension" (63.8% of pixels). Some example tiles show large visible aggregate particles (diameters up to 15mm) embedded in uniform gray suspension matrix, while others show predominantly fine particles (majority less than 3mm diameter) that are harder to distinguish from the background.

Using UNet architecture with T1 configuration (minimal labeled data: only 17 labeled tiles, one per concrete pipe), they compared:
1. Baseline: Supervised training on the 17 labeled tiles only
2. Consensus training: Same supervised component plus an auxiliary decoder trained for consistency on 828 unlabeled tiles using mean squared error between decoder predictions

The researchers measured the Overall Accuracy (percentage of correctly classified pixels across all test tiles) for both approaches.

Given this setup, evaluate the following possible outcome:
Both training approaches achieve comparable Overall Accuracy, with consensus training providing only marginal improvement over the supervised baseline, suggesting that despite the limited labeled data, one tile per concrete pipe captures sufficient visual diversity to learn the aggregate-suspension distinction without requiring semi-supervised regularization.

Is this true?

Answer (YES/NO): YES